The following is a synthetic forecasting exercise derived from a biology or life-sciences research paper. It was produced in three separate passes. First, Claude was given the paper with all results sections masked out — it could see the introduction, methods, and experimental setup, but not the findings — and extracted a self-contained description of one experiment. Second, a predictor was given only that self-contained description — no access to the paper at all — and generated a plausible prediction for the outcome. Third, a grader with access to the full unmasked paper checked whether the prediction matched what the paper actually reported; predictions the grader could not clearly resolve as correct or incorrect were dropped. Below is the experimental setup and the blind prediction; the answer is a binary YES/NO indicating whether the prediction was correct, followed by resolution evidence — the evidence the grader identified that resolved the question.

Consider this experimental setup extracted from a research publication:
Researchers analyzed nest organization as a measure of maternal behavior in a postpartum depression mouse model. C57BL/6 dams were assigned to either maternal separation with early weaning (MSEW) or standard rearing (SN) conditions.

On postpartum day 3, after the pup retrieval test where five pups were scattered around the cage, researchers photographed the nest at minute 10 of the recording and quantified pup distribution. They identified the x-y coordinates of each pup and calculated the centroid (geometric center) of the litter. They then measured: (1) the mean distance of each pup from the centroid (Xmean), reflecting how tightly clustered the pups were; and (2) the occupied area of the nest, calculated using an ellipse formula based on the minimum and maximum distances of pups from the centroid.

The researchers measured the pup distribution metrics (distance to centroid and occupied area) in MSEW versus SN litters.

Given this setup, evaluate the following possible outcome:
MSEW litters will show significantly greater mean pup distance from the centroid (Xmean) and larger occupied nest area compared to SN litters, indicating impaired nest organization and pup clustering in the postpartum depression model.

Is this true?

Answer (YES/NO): YES